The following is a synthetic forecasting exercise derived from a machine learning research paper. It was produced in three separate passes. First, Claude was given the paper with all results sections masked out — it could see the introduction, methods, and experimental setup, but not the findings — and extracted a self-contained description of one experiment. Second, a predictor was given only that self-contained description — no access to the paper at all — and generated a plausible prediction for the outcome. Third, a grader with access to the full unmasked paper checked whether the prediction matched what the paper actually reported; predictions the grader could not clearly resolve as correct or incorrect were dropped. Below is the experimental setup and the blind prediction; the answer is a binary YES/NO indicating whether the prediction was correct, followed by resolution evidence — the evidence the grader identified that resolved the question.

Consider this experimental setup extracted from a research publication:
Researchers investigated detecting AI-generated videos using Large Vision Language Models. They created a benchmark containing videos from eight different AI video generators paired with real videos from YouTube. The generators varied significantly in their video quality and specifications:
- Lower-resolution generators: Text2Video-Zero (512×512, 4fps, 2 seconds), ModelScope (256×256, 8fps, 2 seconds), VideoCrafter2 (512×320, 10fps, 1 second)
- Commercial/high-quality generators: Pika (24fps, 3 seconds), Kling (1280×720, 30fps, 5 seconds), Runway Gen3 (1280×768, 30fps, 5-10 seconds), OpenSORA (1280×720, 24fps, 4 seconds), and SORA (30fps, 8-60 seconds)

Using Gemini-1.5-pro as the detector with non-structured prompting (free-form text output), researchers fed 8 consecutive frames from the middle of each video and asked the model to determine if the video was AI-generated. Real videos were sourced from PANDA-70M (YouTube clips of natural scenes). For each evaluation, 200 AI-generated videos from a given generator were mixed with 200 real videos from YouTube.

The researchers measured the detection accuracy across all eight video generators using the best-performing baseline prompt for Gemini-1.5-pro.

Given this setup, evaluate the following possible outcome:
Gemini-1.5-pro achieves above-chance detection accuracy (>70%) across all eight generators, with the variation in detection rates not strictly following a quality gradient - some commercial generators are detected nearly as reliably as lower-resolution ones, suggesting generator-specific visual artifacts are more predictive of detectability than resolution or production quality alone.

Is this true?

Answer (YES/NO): NO